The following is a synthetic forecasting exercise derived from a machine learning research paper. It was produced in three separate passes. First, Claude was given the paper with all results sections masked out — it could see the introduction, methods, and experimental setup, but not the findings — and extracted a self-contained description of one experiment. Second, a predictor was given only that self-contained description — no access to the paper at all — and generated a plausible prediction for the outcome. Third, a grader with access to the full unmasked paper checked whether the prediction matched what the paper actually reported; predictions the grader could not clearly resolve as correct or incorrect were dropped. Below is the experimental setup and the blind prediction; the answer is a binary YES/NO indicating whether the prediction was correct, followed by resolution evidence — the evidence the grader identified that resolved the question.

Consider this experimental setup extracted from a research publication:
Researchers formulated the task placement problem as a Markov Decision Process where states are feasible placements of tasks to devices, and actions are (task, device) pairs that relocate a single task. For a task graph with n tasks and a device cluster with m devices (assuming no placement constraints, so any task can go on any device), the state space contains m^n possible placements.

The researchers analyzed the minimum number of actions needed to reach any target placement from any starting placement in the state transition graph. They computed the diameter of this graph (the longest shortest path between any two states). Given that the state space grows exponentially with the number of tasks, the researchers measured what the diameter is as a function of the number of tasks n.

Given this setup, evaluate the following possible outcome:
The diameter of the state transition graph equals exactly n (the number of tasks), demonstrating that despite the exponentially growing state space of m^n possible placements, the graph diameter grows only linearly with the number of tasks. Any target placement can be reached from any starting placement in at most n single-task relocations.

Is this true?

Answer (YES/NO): YES